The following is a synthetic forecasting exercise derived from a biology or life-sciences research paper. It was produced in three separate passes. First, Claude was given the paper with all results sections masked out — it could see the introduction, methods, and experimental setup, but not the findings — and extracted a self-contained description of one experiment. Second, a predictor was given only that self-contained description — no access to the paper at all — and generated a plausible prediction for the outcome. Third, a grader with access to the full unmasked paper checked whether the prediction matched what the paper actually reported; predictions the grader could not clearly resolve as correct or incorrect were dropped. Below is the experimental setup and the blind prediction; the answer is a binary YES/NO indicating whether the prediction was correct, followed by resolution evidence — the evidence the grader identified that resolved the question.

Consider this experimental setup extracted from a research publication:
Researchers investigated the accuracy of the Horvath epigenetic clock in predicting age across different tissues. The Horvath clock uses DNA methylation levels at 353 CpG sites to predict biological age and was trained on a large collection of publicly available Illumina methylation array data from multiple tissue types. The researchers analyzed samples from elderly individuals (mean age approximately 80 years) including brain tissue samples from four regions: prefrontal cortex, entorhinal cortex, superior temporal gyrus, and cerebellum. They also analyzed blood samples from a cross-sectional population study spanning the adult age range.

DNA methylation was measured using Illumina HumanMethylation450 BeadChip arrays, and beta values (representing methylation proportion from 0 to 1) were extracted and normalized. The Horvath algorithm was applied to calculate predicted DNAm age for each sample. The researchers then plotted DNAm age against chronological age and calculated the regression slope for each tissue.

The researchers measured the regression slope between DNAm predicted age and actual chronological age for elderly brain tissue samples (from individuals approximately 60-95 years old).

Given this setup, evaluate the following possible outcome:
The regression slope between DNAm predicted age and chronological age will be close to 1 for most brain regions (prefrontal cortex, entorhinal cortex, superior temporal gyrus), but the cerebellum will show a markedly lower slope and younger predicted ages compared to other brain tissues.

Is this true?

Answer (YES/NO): NO